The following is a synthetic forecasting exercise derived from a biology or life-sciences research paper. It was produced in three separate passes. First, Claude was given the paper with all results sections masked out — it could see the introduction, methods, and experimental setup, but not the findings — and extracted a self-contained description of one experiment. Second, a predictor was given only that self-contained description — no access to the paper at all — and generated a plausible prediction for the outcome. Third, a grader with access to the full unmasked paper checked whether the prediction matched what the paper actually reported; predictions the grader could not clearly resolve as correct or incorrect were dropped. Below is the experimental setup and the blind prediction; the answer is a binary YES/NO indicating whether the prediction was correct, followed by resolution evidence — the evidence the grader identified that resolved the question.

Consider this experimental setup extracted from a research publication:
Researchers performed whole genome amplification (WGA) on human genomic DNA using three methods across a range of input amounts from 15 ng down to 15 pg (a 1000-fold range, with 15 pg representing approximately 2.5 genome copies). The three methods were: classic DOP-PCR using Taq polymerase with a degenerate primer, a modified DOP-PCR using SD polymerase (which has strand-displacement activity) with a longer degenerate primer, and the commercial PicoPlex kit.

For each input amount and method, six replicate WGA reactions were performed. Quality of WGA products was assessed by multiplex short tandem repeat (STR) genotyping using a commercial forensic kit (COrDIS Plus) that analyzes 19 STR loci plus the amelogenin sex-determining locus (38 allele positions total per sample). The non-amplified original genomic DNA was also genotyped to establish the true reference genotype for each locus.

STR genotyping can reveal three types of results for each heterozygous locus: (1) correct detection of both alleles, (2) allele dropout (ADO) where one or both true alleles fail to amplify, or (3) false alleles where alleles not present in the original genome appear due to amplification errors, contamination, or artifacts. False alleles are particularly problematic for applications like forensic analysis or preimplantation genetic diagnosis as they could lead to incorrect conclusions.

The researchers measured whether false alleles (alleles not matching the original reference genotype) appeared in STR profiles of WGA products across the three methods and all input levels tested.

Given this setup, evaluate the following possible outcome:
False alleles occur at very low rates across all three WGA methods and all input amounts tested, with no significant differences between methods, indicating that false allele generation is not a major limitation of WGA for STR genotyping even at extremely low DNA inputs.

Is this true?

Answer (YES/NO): NO